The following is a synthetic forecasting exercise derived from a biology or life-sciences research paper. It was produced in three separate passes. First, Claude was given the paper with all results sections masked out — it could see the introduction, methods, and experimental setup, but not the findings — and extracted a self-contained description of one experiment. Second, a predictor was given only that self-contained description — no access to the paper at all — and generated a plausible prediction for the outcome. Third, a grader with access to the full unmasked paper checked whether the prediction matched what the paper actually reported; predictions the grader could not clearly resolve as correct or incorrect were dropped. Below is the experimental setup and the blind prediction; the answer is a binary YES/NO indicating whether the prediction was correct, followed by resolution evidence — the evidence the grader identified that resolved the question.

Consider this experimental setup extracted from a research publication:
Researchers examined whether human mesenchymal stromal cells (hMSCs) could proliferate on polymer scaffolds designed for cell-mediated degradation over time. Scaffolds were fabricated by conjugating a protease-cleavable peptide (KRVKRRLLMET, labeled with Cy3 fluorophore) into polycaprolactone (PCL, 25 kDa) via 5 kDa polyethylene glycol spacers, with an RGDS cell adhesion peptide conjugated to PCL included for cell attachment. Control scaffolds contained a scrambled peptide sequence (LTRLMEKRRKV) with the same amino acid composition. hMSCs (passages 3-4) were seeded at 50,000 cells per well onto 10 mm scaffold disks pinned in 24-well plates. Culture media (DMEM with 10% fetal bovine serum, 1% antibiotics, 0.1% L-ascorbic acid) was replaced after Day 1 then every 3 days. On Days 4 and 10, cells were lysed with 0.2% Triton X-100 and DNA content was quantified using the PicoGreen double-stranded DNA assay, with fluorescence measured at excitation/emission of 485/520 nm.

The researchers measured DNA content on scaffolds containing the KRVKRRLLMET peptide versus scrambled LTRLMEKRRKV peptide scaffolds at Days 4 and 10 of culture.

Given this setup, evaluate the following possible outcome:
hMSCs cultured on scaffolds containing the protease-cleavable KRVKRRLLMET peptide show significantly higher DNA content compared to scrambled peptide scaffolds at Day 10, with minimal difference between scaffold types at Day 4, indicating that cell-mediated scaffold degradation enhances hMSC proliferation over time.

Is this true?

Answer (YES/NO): NO